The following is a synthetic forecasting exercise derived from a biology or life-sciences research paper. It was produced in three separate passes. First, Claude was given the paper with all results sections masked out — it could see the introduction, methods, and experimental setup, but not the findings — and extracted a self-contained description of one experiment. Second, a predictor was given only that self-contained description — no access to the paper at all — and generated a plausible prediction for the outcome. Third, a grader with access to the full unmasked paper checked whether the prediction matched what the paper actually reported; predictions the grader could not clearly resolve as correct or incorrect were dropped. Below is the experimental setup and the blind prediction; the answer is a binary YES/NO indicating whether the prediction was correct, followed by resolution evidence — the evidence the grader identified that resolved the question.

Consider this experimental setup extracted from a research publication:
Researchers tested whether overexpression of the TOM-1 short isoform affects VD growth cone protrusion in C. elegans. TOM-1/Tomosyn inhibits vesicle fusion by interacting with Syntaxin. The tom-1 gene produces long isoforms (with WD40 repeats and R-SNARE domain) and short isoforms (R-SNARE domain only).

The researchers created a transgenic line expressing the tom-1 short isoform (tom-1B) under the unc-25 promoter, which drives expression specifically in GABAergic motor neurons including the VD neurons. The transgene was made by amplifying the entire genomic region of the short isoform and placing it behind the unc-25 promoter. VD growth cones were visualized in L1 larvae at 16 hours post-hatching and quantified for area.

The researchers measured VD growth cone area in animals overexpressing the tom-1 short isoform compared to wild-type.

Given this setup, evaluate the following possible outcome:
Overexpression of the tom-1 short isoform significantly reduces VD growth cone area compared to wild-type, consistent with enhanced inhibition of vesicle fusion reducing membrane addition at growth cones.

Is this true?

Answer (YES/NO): YES